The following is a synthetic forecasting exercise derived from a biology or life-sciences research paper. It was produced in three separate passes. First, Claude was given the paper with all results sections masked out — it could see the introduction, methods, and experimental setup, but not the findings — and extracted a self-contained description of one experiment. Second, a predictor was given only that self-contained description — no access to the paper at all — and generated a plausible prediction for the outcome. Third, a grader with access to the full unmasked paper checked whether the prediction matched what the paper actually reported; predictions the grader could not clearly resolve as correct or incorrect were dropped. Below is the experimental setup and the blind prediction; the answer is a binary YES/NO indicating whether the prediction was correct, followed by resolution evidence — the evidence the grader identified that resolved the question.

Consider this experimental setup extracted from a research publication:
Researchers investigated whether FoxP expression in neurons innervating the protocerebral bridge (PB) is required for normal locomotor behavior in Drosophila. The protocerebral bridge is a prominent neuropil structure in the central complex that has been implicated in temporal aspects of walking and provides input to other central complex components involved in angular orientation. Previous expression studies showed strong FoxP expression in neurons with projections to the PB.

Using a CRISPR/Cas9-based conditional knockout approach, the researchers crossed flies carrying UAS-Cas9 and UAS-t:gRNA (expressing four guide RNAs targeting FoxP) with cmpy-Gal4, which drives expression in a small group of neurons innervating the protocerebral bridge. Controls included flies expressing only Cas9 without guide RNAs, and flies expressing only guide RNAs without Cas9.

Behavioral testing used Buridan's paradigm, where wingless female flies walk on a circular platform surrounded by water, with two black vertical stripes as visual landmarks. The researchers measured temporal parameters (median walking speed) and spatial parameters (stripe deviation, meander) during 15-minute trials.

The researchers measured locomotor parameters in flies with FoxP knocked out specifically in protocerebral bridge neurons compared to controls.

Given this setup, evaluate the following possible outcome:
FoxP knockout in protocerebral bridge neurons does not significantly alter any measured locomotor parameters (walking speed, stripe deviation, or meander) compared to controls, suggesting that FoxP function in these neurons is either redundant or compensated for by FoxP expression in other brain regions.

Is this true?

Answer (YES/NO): NO